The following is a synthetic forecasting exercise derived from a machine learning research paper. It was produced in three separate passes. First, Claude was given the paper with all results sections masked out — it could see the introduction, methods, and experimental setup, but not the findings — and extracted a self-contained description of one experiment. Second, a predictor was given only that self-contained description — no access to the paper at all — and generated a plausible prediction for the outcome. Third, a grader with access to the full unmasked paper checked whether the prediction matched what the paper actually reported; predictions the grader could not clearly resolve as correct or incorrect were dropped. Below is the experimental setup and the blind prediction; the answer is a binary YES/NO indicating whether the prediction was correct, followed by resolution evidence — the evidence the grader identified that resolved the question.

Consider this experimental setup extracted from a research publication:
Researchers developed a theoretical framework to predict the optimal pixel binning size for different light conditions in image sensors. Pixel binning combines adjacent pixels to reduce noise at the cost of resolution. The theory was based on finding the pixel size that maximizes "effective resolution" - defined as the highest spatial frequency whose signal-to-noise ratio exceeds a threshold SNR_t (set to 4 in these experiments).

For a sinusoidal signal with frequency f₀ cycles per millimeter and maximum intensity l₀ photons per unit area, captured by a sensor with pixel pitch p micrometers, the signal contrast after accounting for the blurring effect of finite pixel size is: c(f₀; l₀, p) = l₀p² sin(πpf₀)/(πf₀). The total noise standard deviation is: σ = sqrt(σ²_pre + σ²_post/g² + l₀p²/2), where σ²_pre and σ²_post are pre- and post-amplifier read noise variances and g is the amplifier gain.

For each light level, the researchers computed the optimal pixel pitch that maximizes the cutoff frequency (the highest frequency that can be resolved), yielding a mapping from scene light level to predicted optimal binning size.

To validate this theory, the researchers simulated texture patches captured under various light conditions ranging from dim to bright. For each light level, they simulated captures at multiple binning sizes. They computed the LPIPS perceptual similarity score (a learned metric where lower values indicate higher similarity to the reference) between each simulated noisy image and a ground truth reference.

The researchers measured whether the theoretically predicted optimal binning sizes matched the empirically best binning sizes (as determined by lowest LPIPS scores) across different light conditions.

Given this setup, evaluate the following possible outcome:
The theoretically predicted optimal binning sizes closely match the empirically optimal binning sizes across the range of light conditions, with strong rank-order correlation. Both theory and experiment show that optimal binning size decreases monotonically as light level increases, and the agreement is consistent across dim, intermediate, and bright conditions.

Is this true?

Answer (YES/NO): YES